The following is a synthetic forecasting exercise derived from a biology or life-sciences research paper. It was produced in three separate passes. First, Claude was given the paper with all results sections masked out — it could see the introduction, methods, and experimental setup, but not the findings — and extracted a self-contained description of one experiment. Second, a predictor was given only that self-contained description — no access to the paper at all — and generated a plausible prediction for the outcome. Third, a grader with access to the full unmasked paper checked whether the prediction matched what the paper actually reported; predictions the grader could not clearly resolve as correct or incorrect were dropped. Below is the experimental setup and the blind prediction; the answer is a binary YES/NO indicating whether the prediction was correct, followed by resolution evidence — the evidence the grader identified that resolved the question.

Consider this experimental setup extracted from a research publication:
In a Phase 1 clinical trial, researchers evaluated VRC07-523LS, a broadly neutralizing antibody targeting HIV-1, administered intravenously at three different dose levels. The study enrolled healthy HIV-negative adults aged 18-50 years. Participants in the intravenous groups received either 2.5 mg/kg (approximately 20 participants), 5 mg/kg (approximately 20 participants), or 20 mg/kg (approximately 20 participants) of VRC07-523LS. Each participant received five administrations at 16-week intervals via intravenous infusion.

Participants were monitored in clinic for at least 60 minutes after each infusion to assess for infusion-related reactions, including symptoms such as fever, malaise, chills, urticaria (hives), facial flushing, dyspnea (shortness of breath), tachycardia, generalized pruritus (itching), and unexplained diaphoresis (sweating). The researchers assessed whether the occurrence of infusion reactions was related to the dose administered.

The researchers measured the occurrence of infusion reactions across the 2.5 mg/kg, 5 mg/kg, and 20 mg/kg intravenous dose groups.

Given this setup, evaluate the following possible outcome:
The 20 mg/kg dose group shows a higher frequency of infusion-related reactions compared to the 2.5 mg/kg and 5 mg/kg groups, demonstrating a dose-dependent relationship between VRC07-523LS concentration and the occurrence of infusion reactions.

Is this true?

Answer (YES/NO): YES